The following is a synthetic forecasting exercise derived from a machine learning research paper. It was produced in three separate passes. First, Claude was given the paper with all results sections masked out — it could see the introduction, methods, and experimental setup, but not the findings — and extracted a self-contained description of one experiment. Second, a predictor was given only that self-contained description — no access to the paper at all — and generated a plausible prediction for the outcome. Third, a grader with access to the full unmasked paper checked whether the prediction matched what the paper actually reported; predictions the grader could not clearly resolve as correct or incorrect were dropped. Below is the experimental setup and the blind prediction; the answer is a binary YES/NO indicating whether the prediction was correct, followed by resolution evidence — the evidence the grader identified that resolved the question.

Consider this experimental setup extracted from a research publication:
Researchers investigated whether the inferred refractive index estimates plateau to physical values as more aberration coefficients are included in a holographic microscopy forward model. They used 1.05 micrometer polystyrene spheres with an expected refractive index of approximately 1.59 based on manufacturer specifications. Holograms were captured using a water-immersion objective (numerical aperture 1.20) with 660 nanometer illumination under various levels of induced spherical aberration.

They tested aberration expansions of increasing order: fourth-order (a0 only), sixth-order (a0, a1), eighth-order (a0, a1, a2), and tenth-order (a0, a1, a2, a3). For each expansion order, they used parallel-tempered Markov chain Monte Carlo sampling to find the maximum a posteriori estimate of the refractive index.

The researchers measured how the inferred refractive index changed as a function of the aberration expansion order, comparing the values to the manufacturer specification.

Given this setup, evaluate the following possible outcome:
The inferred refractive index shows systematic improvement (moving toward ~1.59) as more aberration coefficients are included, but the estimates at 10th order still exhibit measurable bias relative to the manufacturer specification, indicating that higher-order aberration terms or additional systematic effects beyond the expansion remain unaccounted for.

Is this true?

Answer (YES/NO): NO